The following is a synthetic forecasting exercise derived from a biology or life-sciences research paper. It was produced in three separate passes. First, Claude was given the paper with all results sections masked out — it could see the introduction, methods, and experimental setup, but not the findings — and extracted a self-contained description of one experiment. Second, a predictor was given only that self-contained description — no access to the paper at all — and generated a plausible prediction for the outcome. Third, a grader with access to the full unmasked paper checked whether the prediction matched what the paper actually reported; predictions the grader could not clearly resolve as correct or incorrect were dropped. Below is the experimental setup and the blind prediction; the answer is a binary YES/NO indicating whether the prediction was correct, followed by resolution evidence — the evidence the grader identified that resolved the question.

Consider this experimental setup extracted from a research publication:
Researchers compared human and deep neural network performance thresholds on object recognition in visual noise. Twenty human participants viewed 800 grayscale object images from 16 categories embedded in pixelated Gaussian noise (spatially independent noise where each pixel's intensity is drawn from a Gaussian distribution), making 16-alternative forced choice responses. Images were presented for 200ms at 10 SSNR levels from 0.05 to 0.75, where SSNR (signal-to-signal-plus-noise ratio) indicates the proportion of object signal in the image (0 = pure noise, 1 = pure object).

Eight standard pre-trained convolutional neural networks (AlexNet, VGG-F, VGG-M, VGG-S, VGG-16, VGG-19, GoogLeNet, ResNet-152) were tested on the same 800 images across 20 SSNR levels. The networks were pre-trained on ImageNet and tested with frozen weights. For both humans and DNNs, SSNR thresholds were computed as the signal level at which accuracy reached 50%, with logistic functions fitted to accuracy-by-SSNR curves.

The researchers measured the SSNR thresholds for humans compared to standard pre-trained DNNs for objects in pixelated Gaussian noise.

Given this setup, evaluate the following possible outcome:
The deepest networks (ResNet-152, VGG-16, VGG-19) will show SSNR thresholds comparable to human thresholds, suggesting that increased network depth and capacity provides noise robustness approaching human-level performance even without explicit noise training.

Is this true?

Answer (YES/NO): NO